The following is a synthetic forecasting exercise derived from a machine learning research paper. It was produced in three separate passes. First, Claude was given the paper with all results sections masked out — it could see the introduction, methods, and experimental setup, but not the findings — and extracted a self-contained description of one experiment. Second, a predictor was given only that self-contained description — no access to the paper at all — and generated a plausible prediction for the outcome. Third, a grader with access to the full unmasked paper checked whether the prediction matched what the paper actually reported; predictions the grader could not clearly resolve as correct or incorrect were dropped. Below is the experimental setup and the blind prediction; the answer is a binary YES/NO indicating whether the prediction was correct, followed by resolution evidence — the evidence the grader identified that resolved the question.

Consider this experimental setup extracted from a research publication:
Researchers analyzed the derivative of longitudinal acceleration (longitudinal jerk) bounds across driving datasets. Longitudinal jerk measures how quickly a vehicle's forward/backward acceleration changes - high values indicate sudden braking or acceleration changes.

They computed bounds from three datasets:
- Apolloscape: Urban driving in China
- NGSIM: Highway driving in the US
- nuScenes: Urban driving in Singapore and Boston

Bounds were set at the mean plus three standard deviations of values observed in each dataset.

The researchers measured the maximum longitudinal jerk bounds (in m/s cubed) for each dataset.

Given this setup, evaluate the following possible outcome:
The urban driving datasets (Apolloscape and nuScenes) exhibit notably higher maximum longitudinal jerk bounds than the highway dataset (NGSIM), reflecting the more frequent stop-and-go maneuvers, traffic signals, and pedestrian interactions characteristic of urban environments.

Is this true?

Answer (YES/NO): YES